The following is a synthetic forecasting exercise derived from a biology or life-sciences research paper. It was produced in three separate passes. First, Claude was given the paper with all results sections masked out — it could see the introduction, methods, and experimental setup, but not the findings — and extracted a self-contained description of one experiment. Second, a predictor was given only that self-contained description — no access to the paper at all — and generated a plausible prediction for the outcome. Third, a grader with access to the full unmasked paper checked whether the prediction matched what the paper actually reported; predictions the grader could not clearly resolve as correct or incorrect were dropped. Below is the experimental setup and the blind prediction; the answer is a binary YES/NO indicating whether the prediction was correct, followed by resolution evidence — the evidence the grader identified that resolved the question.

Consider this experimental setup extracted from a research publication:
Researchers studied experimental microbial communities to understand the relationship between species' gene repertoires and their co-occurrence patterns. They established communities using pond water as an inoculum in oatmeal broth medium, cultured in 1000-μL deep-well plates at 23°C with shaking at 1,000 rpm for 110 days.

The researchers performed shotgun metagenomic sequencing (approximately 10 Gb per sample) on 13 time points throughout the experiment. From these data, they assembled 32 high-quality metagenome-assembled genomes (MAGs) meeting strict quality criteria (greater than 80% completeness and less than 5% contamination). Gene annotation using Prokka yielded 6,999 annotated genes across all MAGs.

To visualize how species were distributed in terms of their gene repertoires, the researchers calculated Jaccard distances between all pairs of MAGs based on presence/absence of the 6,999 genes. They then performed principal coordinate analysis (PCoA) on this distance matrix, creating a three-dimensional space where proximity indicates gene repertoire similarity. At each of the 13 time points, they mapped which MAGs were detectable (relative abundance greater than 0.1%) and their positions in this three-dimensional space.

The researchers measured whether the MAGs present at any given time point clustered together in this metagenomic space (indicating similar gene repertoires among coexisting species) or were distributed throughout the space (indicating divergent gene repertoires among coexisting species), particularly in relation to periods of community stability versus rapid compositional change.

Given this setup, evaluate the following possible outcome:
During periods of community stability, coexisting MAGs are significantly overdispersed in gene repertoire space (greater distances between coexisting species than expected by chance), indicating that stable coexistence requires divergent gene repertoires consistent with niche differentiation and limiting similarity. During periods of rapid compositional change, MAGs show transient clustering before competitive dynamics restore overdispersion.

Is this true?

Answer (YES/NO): YES